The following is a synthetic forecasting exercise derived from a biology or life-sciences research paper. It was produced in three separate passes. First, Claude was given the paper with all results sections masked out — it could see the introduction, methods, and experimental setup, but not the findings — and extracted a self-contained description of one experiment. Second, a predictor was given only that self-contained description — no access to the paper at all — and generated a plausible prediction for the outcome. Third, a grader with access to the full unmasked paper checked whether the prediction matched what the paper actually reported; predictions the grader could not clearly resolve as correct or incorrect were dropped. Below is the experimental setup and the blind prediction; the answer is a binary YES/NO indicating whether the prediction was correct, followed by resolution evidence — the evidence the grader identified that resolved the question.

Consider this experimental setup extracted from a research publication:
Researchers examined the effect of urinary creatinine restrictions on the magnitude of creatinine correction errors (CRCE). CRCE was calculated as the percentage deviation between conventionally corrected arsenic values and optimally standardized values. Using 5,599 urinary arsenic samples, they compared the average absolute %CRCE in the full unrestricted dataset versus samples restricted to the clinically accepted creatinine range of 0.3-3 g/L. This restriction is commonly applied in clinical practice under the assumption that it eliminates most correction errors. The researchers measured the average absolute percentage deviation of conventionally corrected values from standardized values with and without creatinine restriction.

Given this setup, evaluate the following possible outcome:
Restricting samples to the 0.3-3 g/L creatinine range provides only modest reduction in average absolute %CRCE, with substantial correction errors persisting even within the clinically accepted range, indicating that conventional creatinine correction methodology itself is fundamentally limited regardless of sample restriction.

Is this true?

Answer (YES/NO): YES